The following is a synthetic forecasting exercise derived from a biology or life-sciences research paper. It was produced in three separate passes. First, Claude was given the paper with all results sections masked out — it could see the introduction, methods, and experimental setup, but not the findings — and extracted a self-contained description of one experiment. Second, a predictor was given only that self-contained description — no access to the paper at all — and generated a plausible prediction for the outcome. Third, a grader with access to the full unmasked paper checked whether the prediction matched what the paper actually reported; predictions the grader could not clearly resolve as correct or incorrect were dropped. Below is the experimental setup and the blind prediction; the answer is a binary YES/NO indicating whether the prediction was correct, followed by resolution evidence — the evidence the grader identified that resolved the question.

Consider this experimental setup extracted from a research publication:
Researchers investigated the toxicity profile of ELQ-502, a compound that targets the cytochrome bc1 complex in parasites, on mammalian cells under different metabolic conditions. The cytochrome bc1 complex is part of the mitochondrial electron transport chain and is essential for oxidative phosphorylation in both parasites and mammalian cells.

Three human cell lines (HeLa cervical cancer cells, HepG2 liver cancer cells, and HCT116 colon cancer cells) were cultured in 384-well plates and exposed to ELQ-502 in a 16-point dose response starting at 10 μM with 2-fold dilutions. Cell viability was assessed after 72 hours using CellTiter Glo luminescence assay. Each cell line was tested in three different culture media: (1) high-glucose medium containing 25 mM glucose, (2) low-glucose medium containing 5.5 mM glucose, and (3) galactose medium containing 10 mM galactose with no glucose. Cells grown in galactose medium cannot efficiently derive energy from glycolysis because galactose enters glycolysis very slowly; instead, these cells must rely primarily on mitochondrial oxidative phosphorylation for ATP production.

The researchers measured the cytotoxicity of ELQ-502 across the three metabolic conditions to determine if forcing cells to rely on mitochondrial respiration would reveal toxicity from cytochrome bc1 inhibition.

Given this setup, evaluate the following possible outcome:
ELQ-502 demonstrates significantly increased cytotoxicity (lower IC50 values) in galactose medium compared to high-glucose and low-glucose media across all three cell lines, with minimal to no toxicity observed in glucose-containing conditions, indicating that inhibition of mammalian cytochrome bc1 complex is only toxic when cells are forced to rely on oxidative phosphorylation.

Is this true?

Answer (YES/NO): NO